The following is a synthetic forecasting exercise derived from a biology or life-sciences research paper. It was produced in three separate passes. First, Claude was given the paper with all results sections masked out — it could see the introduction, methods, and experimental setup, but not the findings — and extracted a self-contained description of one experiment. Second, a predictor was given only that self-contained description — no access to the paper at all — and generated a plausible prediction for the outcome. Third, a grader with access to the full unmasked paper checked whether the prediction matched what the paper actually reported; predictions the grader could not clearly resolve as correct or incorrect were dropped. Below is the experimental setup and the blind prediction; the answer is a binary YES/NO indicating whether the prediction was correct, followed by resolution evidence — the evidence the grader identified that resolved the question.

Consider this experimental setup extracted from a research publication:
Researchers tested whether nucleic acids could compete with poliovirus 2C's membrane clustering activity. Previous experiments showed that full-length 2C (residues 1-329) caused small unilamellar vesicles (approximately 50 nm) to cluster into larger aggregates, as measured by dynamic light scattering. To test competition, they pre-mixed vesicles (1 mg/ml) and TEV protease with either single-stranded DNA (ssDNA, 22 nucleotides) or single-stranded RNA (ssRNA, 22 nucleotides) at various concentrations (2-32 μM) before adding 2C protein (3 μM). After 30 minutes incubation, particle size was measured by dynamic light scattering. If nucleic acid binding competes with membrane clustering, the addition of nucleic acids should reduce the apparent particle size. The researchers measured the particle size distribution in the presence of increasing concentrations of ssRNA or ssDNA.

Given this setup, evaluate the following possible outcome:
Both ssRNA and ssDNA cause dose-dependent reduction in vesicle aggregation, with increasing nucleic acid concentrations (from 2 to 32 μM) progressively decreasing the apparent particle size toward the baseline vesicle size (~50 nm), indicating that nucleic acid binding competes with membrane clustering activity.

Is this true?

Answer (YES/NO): NO